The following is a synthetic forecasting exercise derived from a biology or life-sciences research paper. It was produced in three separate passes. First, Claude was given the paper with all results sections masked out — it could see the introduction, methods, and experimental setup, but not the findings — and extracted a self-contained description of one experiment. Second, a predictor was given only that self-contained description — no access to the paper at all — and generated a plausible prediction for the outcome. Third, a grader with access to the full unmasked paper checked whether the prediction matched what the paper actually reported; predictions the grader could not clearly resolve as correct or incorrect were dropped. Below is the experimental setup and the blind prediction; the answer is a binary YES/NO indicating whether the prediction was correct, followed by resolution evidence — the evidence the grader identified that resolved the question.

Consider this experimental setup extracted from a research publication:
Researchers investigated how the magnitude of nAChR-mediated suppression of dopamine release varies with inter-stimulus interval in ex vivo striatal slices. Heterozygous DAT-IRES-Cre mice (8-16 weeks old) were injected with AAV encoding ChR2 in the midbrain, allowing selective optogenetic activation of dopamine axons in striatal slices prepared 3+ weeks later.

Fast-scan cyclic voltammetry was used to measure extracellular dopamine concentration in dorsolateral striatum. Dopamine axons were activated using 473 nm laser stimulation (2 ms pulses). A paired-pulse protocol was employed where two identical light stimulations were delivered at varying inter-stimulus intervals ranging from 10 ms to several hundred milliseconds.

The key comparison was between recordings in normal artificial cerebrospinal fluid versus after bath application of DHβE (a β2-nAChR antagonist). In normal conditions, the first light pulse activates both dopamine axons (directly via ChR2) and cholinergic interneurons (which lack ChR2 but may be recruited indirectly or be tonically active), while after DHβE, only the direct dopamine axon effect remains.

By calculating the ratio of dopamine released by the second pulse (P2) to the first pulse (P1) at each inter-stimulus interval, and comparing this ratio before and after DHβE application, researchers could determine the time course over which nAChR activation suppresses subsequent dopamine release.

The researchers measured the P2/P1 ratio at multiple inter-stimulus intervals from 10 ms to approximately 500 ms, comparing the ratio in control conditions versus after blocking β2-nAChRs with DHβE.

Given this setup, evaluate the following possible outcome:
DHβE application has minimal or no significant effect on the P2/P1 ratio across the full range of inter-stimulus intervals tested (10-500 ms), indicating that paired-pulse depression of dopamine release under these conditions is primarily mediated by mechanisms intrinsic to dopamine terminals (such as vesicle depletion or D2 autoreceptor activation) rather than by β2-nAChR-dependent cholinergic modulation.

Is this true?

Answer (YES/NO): NO